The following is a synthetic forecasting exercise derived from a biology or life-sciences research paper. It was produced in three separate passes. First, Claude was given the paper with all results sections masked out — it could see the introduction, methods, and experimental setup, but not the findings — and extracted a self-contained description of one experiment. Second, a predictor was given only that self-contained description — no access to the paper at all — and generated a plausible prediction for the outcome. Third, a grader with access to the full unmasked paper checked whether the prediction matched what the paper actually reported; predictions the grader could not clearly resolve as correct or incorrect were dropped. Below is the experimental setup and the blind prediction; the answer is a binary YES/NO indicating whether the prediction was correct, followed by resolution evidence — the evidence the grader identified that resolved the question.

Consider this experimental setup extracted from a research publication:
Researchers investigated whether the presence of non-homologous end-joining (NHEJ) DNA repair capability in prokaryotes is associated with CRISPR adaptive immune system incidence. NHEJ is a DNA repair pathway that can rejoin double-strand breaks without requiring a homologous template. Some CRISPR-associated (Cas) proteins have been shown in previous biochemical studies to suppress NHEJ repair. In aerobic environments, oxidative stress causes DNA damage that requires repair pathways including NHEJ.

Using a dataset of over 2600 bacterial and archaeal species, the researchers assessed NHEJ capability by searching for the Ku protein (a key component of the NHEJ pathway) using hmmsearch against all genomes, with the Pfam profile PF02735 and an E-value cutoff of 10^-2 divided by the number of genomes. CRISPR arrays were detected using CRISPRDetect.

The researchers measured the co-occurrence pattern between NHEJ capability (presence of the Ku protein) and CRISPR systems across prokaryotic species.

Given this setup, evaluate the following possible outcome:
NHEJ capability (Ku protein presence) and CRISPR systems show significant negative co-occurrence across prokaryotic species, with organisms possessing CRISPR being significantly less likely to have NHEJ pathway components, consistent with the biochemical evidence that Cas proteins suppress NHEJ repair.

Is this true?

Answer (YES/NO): YES